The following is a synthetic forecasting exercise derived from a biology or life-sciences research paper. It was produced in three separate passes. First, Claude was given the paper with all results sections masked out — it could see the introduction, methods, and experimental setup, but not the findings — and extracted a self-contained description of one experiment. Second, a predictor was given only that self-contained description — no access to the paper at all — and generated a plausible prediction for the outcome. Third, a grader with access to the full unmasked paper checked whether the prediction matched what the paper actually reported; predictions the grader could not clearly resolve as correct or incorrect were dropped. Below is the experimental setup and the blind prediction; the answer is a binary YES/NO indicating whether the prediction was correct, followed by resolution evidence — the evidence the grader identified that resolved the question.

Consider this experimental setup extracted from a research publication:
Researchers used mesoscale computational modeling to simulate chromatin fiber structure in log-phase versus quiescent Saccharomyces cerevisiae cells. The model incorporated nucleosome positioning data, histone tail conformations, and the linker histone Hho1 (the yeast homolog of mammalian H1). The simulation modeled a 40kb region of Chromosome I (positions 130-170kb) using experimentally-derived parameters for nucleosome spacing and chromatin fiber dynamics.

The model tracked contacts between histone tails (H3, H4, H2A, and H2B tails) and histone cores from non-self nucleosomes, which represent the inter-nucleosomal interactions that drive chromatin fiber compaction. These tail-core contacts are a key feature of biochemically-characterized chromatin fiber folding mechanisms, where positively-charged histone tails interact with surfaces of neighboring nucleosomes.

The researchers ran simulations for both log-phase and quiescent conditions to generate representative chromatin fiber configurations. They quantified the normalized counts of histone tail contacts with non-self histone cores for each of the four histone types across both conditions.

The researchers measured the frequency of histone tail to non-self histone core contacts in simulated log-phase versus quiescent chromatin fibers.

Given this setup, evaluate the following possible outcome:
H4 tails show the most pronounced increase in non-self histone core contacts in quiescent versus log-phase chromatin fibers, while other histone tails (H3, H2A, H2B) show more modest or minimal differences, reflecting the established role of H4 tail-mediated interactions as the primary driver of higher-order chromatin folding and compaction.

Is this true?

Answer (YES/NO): NO